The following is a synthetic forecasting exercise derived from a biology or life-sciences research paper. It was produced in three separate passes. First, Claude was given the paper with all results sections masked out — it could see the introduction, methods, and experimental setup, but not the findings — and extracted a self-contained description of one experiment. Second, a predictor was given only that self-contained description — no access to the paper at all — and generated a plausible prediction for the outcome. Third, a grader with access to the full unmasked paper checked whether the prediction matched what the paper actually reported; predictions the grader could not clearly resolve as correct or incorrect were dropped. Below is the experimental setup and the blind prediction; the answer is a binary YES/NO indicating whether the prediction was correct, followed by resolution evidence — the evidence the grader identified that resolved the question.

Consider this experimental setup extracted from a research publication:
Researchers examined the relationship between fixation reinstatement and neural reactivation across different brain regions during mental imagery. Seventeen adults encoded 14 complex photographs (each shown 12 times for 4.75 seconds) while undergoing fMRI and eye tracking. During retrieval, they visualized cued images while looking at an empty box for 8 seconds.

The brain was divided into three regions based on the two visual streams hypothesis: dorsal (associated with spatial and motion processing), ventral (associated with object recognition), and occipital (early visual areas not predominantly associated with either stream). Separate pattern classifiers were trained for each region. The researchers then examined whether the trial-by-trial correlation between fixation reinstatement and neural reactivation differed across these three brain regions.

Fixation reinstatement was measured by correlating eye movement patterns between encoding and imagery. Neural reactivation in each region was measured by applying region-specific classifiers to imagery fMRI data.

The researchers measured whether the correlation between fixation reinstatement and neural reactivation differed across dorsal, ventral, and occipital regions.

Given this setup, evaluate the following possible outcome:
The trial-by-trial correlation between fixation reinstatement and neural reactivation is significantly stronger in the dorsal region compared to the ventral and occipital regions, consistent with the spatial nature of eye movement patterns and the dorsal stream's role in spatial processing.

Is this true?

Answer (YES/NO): NO